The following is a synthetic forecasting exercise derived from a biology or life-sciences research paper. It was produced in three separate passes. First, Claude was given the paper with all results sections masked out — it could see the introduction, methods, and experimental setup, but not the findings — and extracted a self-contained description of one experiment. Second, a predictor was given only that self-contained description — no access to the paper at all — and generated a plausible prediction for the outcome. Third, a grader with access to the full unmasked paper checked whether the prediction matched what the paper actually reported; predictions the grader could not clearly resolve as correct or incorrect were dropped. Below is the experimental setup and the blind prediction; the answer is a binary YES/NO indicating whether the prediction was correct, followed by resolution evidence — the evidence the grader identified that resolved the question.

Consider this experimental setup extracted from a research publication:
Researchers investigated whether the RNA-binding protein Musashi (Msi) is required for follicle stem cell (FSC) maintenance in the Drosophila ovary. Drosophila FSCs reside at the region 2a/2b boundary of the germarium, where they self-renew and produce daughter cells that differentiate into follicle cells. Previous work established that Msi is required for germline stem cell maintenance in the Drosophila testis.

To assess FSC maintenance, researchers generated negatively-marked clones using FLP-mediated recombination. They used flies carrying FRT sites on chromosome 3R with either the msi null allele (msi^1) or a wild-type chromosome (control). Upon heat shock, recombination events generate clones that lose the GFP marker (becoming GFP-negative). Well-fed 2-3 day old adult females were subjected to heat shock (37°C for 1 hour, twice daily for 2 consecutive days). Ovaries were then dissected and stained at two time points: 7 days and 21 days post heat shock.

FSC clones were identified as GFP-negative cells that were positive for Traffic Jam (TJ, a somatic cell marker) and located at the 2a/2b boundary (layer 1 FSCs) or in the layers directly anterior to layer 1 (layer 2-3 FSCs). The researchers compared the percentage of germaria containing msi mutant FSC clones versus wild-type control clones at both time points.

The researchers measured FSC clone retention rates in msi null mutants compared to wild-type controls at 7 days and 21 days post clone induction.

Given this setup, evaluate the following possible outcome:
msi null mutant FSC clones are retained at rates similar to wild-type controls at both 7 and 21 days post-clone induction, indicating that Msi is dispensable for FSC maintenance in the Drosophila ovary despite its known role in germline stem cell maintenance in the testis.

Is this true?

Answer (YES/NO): NO